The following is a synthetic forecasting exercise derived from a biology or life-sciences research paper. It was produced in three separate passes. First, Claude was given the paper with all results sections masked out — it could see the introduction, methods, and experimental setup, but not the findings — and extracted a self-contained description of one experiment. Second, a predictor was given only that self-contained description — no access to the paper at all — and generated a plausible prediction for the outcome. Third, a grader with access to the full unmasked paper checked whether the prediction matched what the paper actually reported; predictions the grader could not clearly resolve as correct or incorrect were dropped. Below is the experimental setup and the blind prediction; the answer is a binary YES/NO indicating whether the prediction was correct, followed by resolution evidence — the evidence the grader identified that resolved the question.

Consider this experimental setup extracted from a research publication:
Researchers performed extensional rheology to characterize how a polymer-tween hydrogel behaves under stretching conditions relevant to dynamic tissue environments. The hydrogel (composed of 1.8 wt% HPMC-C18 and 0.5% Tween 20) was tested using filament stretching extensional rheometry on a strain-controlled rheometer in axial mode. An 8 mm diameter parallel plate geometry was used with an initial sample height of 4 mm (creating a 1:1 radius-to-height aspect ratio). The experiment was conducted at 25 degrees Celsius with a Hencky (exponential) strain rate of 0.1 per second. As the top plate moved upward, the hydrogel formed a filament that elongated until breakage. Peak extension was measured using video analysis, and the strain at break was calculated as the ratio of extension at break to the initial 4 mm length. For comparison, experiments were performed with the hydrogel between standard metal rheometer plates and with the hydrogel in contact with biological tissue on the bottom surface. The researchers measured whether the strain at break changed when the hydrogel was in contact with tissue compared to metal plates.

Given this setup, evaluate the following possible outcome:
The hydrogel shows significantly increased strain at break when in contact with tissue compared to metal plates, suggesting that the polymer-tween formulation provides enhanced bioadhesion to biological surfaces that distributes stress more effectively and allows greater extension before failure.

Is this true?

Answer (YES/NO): NO